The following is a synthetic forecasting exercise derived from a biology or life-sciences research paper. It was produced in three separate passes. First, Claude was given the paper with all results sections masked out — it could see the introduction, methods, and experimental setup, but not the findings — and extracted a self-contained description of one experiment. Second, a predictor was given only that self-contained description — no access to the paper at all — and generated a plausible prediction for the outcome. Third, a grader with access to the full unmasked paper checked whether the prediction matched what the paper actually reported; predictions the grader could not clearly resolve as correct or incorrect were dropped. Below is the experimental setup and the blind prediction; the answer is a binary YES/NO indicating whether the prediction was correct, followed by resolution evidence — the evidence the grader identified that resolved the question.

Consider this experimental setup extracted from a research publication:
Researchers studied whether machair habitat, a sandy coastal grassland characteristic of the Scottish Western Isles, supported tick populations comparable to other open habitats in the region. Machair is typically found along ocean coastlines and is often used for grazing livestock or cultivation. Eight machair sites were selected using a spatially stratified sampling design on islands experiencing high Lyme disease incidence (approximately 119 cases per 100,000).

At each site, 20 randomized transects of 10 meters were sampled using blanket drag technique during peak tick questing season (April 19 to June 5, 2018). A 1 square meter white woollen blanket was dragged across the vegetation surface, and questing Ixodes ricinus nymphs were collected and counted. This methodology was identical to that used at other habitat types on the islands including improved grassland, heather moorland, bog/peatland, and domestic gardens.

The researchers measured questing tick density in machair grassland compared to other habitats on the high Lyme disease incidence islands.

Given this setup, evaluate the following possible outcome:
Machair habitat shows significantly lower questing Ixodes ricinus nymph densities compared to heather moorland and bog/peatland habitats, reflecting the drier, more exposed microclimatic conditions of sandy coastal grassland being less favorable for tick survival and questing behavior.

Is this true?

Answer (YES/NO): NO